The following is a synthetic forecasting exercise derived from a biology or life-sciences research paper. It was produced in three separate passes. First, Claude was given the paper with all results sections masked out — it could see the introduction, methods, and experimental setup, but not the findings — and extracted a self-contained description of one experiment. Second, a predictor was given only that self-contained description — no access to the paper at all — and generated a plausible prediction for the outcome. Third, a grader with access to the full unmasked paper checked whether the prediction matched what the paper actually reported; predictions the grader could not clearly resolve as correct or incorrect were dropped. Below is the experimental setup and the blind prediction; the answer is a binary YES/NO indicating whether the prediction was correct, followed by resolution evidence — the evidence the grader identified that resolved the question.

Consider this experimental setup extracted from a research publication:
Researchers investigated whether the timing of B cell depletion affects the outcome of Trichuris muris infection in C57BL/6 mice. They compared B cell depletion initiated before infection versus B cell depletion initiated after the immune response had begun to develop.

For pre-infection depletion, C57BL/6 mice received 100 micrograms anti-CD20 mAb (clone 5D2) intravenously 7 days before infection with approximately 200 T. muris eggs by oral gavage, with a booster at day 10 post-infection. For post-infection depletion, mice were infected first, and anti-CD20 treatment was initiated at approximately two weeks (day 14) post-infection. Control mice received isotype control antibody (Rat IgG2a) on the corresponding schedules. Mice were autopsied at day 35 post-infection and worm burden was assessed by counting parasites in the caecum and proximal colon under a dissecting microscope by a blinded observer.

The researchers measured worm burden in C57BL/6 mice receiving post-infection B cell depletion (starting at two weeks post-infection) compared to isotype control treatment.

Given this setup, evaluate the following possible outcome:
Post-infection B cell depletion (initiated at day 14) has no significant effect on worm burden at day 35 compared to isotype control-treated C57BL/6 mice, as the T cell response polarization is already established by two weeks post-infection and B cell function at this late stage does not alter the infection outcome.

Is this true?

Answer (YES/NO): NO